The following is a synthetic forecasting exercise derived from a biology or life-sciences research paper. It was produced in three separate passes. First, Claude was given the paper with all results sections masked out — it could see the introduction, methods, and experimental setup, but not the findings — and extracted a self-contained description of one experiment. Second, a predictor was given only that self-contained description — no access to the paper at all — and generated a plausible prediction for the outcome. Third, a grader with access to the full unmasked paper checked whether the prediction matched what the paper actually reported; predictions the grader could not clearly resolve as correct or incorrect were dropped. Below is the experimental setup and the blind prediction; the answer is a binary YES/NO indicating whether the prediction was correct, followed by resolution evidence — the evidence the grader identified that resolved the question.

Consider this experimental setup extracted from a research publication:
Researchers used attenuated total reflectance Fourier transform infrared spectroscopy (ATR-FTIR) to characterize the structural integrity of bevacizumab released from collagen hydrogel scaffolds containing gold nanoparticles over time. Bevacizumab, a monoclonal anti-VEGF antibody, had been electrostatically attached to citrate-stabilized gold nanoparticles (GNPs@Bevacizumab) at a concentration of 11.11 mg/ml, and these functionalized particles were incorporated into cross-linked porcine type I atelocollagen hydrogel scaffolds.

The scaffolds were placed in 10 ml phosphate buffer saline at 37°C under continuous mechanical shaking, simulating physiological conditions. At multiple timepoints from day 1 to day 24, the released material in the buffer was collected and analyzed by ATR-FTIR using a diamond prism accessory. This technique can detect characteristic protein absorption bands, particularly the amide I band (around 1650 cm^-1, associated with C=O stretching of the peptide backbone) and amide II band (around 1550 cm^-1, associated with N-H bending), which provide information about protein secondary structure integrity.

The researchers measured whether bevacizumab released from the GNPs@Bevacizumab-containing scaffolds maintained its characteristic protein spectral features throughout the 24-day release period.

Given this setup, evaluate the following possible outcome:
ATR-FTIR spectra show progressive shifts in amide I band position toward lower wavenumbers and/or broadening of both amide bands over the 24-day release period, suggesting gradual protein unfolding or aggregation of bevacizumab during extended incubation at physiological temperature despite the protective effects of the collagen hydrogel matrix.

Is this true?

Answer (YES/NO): NO